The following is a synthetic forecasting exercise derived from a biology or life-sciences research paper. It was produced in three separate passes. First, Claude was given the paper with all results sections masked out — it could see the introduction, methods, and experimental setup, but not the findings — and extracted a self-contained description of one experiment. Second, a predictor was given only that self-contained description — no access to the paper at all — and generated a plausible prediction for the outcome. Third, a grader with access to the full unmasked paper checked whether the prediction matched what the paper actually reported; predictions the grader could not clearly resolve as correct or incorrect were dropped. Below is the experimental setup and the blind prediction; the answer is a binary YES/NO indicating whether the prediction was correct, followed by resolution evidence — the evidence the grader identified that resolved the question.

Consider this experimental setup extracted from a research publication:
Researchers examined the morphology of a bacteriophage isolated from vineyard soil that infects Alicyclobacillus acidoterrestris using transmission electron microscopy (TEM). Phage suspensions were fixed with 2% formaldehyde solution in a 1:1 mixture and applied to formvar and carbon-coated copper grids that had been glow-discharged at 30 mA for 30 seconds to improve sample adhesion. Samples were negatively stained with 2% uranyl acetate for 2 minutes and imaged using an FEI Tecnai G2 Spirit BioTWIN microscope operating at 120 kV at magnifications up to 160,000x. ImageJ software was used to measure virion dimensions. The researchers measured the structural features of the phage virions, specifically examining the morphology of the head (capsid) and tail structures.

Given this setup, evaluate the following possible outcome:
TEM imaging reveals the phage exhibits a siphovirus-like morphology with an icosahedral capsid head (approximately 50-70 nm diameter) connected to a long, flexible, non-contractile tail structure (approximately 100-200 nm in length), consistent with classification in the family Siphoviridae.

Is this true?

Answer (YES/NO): NO